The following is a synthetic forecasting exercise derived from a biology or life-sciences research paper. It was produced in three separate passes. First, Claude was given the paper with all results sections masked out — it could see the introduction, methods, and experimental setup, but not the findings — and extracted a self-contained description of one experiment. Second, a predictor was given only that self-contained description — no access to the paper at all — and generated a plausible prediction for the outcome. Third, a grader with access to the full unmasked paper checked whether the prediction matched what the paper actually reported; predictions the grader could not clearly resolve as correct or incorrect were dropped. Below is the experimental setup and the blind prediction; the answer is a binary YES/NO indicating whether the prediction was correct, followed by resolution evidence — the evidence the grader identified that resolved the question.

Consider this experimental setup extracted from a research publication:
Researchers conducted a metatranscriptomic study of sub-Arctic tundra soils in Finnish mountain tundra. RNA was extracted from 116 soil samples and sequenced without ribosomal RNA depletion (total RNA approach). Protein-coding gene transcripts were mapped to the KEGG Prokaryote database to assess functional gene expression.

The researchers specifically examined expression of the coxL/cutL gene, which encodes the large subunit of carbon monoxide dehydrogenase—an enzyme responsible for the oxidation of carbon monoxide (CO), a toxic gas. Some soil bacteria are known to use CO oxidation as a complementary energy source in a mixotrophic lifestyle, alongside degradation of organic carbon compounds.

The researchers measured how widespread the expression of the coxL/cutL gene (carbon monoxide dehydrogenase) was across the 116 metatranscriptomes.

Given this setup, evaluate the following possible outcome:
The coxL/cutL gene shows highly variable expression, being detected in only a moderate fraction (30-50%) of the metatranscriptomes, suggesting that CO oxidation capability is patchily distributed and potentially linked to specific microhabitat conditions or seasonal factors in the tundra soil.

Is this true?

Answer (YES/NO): NO